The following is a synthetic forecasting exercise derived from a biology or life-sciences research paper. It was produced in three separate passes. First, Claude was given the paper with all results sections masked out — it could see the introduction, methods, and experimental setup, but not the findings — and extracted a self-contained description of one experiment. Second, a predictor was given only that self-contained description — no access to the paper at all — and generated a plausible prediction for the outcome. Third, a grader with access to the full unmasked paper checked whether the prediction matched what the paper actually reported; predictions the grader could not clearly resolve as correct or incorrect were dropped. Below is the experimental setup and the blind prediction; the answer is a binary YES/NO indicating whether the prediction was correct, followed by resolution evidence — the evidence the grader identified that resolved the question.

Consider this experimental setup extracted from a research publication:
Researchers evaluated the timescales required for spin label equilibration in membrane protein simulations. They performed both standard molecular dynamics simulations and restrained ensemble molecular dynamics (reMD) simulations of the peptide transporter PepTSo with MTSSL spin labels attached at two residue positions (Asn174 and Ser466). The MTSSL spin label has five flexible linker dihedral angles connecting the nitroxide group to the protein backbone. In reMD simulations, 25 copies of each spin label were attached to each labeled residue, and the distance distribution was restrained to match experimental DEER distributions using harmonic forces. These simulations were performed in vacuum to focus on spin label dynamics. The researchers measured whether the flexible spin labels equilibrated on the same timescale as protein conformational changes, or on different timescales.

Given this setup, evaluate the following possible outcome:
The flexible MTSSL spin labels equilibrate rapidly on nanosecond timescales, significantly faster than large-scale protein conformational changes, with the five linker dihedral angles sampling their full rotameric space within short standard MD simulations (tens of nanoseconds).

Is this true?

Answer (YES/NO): NO